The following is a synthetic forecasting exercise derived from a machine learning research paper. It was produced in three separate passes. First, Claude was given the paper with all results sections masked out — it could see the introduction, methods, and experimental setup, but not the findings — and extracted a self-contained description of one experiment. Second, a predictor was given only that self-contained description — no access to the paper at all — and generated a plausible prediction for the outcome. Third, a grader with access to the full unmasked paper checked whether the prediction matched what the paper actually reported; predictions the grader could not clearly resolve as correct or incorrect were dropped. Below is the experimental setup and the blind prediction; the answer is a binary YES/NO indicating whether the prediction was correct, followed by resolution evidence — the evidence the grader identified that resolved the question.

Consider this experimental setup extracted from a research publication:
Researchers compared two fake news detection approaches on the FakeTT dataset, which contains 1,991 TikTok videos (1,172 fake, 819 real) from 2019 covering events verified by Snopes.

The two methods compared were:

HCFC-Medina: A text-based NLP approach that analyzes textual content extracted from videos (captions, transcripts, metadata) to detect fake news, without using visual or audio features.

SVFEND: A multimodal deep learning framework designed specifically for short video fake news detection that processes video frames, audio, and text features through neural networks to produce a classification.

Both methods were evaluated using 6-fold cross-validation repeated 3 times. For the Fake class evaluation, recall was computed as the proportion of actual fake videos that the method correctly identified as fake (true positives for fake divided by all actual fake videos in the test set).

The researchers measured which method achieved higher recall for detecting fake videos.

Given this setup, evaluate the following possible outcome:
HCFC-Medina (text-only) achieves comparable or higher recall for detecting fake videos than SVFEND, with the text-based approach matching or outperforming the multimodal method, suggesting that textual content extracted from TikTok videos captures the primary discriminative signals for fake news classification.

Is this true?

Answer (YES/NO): YES